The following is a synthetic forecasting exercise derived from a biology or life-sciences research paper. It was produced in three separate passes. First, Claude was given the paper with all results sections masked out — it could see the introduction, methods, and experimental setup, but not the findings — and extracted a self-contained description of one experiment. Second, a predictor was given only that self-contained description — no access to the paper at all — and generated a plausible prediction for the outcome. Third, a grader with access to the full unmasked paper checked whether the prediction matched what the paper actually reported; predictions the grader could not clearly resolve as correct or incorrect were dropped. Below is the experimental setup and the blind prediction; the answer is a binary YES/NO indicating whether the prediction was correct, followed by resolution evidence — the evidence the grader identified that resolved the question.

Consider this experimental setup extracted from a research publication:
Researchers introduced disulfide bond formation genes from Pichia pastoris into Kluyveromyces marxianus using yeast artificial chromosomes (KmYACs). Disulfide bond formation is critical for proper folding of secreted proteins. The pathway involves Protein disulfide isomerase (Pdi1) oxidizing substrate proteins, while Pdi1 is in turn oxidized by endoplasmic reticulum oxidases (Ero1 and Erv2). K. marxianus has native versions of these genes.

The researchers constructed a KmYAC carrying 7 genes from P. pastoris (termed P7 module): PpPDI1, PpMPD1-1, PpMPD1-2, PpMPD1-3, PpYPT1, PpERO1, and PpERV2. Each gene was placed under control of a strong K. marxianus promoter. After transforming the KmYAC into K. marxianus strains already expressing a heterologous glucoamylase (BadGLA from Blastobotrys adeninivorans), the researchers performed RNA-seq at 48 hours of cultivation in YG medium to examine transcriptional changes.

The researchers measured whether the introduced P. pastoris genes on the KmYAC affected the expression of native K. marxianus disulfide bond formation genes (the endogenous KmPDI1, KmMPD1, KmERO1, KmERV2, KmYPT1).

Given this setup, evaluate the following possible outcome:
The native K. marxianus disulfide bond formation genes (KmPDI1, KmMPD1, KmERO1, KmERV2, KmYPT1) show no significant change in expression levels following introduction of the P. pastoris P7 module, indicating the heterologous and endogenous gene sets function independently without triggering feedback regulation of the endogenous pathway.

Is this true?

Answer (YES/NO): YES